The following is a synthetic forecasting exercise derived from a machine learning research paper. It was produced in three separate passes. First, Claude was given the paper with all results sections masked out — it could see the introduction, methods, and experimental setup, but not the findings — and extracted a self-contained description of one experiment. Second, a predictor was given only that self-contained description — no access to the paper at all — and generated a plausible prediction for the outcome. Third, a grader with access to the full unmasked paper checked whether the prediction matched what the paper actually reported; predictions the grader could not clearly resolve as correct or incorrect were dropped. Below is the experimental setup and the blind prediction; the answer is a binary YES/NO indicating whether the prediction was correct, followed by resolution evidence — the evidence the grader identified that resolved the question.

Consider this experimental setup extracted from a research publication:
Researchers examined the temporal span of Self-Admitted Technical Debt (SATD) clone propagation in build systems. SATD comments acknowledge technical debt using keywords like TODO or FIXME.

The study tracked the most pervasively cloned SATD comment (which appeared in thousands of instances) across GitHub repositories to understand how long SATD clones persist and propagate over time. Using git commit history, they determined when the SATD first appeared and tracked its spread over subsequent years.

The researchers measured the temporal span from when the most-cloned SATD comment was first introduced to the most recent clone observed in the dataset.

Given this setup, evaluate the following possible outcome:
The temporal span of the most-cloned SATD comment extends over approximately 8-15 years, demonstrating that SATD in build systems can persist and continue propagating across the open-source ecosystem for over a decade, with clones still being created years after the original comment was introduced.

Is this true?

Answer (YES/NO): NO